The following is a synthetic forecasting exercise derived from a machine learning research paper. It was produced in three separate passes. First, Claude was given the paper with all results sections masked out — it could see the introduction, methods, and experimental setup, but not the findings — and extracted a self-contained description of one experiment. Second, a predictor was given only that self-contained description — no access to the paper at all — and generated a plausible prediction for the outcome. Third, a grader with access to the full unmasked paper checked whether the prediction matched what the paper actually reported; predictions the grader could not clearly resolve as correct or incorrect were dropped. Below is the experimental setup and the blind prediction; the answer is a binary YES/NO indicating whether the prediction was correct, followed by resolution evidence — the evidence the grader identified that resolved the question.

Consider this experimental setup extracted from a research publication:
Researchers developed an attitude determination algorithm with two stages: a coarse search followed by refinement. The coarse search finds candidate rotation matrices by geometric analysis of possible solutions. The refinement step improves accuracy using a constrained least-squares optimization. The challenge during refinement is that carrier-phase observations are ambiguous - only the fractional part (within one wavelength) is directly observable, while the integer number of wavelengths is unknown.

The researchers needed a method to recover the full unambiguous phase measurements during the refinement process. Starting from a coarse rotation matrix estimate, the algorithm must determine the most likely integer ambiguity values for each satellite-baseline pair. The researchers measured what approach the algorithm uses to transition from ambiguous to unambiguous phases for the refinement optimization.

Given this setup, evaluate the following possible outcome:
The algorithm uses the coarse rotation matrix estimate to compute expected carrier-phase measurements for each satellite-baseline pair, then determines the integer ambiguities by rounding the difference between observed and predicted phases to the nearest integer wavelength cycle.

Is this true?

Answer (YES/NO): YES